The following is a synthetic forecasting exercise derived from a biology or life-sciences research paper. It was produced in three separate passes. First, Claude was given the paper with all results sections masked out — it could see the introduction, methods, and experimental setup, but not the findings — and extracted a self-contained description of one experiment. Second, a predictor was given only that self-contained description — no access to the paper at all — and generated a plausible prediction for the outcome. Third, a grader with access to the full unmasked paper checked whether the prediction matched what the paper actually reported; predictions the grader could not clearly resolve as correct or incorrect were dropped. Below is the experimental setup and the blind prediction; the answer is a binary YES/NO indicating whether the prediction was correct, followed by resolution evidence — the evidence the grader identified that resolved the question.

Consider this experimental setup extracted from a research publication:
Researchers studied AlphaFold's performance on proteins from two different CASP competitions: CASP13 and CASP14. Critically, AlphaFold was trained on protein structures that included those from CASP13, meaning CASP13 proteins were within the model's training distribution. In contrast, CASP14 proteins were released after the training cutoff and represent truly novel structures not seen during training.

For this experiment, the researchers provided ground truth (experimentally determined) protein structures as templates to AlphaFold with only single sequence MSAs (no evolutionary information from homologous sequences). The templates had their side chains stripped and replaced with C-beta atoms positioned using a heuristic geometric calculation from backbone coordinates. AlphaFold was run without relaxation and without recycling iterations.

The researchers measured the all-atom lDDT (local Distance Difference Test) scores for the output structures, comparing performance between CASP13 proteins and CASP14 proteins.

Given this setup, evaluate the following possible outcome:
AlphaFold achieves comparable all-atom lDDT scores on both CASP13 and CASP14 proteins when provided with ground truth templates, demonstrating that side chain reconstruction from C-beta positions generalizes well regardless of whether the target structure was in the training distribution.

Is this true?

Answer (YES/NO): YES